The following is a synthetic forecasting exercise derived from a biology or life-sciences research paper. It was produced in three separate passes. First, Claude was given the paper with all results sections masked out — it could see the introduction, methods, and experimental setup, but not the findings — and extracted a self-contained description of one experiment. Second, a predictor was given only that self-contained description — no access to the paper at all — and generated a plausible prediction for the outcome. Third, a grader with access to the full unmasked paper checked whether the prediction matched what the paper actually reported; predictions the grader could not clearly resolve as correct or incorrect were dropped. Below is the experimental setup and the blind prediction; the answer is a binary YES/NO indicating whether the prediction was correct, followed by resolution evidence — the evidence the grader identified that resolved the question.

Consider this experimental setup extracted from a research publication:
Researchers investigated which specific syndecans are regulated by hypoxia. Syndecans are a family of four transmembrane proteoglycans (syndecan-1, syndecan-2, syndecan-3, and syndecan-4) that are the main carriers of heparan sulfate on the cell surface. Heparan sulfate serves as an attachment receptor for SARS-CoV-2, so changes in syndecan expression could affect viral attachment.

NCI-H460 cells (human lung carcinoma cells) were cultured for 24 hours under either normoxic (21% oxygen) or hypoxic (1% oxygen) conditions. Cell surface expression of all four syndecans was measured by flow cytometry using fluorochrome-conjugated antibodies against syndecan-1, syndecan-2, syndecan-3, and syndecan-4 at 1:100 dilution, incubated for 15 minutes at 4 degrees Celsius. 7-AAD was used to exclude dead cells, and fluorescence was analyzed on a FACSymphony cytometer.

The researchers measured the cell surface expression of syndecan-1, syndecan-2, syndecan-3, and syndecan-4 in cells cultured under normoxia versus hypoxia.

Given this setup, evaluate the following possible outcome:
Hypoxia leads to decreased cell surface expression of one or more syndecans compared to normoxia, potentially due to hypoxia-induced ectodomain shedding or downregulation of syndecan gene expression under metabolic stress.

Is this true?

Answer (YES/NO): YES